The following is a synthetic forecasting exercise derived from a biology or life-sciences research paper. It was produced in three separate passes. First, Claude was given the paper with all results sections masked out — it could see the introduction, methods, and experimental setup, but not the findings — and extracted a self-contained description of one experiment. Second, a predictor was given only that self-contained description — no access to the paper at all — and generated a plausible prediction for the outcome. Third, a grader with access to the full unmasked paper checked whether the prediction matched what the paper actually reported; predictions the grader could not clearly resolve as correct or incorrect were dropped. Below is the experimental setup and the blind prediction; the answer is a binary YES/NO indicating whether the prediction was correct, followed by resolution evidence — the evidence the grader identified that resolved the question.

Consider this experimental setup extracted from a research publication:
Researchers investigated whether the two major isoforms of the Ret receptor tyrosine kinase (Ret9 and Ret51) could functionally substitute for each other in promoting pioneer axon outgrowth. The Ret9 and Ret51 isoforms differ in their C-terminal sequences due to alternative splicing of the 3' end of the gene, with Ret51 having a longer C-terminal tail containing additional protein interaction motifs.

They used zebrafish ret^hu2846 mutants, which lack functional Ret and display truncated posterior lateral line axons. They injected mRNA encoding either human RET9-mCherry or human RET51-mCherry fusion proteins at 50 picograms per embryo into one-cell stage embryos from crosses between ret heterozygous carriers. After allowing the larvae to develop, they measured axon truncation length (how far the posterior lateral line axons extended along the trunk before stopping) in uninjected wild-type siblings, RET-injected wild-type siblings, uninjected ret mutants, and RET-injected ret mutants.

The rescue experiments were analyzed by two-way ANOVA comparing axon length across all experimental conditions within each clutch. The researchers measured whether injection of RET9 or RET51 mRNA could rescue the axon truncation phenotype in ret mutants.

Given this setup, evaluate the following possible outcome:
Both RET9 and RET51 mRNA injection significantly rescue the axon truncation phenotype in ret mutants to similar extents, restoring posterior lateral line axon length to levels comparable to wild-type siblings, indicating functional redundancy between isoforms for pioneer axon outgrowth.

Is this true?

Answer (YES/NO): NO